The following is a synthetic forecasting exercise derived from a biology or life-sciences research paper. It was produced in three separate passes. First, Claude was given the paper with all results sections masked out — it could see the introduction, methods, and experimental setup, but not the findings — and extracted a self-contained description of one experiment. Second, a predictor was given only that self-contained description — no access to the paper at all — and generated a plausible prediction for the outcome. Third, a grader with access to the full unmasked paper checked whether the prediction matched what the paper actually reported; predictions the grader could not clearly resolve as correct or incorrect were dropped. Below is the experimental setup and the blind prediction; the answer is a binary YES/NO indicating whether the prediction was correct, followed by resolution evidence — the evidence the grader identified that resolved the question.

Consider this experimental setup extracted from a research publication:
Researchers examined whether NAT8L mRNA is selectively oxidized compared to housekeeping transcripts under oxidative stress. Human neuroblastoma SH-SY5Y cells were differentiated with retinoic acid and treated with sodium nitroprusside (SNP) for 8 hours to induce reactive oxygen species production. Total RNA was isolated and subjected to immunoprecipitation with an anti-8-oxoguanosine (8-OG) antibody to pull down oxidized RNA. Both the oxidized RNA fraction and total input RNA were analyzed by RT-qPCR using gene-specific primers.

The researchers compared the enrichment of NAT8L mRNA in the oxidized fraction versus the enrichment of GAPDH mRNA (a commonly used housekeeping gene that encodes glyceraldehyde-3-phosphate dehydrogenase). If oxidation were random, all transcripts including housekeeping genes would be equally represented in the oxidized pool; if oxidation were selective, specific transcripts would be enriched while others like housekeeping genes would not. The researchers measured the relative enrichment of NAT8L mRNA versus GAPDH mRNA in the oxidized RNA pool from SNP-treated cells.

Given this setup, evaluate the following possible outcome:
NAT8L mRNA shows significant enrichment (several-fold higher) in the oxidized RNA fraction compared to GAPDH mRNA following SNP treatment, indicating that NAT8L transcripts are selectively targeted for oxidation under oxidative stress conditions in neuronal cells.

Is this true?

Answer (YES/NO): YES